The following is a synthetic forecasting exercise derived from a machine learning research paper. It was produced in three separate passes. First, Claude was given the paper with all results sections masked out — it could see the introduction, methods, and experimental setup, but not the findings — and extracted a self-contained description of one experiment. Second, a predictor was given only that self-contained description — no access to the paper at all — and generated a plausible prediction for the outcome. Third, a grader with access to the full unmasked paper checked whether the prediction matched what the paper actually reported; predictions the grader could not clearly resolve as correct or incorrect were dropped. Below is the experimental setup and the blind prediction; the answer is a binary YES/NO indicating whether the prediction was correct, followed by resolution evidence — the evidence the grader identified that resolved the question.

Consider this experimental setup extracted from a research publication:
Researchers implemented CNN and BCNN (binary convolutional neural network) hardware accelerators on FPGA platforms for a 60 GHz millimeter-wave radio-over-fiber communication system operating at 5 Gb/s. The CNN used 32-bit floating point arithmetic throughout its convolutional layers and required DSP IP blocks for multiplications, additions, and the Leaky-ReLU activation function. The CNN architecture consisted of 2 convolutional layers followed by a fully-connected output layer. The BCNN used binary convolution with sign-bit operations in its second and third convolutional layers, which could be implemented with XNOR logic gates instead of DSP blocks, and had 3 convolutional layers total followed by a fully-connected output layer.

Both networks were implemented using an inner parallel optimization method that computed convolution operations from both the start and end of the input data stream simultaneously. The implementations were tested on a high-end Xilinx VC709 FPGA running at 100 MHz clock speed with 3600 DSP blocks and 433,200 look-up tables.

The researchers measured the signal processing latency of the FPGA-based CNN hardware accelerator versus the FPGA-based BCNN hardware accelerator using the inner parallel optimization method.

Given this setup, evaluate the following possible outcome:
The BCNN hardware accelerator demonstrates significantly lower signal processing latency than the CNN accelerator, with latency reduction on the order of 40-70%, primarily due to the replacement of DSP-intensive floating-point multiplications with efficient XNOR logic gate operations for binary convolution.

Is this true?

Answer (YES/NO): NO